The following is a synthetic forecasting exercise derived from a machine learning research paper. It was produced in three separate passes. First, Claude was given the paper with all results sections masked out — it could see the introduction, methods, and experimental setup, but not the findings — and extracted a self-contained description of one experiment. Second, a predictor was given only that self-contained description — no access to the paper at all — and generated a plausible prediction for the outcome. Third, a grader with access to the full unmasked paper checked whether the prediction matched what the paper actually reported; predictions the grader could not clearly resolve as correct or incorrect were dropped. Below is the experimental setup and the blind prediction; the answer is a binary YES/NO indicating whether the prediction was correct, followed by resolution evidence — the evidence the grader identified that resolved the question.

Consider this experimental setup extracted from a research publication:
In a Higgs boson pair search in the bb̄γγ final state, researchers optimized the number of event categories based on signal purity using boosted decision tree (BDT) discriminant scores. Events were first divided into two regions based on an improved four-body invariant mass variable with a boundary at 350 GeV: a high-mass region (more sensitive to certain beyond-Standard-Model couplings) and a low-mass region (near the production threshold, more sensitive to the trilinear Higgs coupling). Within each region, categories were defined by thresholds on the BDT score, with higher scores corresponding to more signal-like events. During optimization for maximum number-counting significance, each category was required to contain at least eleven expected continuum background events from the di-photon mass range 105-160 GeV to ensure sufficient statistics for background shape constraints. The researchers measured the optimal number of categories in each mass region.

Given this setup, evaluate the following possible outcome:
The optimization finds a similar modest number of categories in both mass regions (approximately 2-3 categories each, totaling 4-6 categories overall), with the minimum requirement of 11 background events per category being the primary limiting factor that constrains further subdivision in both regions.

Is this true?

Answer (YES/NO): NO